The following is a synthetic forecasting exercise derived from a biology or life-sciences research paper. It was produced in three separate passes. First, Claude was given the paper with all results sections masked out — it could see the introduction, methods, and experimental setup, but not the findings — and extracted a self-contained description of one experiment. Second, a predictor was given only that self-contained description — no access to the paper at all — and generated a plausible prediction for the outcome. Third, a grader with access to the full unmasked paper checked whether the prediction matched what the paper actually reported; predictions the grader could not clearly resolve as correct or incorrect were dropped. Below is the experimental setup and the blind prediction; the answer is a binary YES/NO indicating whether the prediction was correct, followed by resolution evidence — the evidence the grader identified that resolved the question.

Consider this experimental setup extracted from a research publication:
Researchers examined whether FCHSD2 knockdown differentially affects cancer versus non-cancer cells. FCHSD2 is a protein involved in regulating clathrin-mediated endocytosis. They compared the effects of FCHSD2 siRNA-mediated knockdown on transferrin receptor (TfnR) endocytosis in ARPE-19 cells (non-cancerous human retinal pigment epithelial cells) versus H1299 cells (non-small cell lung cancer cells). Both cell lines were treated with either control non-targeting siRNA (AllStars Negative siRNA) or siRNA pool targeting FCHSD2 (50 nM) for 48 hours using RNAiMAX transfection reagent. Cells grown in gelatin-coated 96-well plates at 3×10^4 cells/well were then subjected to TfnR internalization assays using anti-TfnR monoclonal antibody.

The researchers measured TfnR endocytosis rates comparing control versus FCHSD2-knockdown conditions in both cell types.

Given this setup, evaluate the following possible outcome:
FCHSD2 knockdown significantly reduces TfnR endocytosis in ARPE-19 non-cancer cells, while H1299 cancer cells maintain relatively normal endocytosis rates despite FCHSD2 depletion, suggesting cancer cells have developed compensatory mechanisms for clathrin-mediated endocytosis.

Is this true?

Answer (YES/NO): NO